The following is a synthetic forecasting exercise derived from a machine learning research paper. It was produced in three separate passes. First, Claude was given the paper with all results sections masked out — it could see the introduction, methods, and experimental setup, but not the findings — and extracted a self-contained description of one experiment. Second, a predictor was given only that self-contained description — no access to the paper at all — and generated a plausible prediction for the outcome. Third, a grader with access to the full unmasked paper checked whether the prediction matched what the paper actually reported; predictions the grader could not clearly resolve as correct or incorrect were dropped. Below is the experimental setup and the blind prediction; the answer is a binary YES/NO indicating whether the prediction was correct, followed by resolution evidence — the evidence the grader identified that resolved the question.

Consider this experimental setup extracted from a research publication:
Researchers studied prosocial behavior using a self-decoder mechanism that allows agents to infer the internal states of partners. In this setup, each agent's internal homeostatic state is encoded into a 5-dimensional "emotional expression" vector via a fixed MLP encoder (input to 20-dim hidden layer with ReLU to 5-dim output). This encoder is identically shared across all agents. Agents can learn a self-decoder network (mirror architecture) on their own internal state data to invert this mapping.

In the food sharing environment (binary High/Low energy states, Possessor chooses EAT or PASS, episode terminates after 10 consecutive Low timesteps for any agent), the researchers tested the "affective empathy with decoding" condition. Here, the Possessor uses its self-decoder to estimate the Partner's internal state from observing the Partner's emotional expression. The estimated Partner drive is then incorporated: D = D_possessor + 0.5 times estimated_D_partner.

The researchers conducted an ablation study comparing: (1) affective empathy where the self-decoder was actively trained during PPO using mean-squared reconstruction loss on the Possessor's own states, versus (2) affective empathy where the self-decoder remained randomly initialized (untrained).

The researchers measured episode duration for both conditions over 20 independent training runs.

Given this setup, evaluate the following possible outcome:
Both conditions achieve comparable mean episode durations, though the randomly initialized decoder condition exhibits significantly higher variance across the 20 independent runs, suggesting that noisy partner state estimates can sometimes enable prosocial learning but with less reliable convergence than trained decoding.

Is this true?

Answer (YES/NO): NO